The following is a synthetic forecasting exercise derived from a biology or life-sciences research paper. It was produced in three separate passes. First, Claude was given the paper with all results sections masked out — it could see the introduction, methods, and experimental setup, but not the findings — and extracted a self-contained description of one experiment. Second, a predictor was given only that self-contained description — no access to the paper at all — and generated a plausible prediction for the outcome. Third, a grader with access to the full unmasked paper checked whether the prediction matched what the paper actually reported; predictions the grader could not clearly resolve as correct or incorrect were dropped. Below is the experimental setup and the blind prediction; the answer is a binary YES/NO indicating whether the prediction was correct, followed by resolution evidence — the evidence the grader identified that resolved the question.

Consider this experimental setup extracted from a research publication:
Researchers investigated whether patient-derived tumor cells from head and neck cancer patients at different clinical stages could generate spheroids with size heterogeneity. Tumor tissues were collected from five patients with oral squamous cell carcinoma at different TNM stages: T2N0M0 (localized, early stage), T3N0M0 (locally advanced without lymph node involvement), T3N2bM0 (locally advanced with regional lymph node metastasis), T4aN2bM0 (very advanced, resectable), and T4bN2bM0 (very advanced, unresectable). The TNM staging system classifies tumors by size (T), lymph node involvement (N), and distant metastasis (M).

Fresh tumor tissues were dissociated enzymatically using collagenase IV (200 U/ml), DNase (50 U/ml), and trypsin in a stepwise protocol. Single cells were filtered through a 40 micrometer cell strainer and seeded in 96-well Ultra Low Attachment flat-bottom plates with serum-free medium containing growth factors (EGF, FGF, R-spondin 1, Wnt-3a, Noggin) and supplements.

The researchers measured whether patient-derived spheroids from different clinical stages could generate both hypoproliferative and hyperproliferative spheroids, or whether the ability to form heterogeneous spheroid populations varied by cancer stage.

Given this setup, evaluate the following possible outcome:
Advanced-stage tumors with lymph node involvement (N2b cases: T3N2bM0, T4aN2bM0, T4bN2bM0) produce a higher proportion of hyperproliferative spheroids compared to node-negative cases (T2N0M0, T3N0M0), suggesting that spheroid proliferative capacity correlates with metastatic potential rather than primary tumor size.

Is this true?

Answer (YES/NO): NO